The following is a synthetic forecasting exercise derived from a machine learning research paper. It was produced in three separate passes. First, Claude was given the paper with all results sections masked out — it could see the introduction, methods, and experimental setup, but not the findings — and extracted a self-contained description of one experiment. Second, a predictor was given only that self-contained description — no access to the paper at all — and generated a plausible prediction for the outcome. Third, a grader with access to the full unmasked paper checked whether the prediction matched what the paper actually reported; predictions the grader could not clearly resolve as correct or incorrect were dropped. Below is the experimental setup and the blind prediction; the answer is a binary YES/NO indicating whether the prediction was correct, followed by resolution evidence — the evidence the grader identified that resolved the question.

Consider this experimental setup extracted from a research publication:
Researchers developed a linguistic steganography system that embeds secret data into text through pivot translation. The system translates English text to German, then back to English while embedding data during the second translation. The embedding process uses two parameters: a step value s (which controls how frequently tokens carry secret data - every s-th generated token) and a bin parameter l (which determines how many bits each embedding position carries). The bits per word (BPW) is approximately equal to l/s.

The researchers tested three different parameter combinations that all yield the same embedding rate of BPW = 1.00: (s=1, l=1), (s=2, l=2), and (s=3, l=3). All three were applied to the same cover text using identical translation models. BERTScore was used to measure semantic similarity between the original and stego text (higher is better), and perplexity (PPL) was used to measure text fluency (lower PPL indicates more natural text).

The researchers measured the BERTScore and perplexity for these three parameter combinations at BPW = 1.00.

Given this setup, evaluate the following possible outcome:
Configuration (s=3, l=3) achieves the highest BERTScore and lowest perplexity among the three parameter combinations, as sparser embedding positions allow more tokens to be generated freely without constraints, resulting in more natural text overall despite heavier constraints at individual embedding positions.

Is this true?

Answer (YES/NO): NO